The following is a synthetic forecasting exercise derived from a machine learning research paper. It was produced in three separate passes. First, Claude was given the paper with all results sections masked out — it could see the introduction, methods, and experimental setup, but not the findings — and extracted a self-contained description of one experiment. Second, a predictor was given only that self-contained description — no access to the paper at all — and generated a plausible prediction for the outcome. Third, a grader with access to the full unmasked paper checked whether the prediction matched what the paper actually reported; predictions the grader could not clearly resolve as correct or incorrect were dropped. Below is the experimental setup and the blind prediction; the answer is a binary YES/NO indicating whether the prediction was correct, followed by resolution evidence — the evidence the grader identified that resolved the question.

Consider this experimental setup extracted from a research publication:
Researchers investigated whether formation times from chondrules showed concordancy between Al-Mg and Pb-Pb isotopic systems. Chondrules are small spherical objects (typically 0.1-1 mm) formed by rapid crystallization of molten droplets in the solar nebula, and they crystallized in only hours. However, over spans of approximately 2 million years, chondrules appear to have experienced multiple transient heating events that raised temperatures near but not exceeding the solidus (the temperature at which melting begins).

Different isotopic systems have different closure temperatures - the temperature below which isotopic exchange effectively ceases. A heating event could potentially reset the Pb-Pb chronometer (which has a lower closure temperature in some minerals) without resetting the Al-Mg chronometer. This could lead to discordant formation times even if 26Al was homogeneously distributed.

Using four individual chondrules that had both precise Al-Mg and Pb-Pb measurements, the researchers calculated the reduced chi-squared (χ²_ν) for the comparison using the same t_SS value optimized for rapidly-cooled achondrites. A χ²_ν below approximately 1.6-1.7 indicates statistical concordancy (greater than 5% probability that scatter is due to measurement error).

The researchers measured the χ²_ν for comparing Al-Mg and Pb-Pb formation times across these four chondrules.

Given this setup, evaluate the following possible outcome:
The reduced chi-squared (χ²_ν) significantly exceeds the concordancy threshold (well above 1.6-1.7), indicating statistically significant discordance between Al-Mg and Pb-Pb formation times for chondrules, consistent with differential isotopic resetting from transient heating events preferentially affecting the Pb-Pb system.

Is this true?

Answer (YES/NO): NO